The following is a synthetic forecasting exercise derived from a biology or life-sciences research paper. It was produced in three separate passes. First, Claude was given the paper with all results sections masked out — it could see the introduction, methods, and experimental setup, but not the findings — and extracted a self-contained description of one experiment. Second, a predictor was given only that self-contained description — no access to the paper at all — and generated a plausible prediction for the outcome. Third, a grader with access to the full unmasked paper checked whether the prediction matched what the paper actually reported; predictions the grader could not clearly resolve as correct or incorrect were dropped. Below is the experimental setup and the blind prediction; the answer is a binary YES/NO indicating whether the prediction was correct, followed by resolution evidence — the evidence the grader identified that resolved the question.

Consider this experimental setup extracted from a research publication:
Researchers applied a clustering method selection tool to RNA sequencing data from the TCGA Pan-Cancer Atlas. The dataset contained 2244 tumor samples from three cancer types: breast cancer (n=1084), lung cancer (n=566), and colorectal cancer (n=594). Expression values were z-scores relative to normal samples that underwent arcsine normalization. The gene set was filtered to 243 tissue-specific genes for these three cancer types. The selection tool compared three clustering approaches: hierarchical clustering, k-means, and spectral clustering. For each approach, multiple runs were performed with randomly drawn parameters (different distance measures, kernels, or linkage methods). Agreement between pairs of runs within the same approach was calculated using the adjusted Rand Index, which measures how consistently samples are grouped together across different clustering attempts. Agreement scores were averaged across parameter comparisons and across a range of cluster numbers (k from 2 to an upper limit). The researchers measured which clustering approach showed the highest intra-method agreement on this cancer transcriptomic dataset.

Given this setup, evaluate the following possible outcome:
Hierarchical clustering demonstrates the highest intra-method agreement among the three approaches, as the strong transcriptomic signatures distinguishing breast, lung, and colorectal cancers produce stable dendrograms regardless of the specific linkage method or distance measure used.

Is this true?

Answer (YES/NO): NO